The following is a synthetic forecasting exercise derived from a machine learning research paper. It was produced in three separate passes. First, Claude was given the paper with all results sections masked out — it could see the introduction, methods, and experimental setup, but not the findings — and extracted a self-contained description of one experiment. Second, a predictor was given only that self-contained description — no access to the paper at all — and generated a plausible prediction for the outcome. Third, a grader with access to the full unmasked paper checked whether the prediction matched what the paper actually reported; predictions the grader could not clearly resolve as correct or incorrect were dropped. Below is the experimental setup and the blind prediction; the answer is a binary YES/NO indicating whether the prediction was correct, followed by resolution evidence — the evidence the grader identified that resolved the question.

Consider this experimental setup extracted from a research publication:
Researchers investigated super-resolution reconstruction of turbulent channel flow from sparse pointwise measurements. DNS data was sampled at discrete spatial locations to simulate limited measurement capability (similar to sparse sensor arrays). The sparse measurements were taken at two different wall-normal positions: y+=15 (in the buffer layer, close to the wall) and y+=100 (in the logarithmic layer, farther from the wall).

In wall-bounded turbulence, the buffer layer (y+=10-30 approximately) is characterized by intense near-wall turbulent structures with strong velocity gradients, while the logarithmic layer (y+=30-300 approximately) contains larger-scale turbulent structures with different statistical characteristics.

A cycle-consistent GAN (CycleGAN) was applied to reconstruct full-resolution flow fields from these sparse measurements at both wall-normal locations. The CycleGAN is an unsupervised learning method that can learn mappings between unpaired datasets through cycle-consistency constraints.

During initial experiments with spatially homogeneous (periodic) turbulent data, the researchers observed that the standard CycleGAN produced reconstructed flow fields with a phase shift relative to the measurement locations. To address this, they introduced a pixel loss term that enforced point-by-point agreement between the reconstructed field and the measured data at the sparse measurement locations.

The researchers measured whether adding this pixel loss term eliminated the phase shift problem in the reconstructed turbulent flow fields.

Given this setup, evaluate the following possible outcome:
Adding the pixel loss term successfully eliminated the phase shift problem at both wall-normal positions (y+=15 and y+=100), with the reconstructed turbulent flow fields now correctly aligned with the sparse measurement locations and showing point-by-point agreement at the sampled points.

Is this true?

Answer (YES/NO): YES